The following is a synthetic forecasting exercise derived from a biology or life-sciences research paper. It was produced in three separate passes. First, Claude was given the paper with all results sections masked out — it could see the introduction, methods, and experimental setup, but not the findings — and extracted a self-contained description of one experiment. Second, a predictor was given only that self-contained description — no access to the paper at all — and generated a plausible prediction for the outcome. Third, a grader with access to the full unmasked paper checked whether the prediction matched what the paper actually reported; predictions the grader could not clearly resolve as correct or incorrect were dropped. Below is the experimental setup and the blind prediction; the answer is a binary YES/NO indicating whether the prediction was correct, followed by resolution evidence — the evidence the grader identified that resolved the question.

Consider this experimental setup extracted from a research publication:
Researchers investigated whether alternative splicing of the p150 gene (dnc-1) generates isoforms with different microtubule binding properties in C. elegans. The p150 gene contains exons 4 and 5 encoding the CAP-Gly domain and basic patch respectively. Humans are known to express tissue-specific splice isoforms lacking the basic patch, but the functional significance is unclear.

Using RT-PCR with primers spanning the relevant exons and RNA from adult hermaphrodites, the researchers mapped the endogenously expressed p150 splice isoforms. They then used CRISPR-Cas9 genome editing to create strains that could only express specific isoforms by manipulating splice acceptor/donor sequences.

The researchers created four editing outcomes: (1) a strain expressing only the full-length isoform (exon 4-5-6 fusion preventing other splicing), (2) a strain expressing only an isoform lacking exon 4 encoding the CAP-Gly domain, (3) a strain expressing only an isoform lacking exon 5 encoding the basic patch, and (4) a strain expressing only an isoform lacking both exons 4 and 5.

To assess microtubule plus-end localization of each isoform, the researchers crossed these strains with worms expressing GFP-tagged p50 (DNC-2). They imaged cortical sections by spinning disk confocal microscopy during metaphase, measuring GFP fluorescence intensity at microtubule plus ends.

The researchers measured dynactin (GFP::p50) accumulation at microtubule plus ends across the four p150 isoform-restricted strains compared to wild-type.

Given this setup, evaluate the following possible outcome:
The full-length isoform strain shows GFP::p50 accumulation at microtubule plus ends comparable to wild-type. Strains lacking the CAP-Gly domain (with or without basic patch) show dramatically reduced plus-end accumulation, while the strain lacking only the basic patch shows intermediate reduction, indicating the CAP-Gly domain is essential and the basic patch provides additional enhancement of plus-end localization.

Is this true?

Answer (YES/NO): NO